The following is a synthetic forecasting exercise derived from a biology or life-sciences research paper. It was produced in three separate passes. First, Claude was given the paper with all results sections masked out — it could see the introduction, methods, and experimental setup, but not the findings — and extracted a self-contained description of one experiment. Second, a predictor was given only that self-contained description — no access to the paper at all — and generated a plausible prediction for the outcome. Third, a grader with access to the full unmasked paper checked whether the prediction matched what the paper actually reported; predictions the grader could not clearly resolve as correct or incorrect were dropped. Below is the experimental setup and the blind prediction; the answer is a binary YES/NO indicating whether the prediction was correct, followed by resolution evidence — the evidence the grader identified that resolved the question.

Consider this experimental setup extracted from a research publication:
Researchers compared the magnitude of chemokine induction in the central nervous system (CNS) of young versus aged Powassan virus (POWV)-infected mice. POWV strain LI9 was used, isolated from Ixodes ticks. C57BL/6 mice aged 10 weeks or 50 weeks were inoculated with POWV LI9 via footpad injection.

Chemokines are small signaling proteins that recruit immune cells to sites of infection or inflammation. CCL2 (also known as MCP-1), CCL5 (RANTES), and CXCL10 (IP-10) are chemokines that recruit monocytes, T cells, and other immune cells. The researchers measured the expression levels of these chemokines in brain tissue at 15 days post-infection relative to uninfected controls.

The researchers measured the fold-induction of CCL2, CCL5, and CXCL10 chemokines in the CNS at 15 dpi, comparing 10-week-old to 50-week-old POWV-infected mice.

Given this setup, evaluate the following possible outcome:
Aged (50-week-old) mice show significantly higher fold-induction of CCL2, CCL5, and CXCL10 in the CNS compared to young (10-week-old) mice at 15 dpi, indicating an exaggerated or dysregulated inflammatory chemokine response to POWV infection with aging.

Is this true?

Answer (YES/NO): NO